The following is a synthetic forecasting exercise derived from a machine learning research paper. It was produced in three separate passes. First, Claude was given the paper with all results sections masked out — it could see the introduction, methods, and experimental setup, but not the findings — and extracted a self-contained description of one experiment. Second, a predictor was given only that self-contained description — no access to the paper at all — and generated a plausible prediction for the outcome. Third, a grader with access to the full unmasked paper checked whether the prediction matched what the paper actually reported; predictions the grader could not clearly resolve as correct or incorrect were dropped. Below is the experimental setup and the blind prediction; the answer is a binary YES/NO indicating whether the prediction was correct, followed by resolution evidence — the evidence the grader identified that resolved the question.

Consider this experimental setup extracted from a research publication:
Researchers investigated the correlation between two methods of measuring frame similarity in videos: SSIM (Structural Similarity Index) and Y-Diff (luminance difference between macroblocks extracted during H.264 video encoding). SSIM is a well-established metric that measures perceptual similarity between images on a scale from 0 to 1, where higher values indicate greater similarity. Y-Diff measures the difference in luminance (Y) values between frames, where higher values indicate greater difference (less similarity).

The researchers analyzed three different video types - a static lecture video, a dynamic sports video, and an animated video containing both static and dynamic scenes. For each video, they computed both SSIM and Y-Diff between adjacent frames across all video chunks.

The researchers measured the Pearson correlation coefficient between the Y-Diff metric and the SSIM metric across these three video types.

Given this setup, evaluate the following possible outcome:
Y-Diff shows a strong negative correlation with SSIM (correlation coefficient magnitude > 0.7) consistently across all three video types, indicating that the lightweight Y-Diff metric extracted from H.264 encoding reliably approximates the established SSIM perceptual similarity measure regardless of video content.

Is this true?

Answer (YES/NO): NO